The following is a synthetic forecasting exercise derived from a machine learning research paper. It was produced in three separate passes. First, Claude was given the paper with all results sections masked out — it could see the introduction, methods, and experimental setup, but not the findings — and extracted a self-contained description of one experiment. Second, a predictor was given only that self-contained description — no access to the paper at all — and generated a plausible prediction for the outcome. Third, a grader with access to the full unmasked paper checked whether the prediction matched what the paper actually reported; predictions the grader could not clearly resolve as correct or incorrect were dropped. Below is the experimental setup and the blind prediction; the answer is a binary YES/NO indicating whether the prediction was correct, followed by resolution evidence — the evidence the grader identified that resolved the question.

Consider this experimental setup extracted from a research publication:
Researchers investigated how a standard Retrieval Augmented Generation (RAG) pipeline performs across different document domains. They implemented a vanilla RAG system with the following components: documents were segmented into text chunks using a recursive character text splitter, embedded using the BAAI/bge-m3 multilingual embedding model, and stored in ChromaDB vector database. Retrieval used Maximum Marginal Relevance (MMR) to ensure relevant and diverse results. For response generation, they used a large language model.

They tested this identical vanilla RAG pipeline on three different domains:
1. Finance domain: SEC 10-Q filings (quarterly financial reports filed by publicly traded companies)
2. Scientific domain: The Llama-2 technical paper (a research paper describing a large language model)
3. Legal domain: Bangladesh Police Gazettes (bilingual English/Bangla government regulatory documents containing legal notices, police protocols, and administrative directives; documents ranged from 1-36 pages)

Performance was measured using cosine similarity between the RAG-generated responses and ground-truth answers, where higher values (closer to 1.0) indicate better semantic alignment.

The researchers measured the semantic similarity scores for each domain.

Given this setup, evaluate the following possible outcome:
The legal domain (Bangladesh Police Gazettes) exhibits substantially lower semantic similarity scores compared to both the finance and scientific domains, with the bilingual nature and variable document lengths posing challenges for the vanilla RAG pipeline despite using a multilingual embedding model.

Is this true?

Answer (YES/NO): YES